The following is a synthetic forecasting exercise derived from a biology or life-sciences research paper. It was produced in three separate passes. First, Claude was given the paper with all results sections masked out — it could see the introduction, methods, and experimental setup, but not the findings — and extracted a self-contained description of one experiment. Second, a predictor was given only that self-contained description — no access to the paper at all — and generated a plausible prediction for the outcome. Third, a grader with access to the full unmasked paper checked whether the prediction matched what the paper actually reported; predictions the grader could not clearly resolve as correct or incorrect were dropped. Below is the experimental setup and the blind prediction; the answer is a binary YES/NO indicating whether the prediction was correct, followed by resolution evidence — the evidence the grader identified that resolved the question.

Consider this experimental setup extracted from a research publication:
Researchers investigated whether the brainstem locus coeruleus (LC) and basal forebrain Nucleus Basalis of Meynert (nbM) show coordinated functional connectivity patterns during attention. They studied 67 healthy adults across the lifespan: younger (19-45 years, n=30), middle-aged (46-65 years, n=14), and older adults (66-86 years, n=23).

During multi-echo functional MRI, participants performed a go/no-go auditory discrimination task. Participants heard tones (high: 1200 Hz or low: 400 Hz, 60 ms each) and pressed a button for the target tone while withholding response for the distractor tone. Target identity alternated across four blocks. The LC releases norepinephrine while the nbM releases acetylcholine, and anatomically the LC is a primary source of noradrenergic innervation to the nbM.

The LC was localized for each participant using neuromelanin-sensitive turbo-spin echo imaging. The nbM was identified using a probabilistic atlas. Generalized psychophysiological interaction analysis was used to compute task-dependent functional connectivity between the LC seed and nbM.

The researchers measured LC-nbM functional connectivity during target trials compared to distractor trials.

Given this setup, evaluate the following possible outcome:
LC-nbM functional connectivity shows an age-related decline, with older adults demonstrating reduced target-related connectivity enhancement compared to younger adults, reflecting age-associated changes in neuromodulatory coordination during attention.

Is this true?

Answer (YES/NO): NO